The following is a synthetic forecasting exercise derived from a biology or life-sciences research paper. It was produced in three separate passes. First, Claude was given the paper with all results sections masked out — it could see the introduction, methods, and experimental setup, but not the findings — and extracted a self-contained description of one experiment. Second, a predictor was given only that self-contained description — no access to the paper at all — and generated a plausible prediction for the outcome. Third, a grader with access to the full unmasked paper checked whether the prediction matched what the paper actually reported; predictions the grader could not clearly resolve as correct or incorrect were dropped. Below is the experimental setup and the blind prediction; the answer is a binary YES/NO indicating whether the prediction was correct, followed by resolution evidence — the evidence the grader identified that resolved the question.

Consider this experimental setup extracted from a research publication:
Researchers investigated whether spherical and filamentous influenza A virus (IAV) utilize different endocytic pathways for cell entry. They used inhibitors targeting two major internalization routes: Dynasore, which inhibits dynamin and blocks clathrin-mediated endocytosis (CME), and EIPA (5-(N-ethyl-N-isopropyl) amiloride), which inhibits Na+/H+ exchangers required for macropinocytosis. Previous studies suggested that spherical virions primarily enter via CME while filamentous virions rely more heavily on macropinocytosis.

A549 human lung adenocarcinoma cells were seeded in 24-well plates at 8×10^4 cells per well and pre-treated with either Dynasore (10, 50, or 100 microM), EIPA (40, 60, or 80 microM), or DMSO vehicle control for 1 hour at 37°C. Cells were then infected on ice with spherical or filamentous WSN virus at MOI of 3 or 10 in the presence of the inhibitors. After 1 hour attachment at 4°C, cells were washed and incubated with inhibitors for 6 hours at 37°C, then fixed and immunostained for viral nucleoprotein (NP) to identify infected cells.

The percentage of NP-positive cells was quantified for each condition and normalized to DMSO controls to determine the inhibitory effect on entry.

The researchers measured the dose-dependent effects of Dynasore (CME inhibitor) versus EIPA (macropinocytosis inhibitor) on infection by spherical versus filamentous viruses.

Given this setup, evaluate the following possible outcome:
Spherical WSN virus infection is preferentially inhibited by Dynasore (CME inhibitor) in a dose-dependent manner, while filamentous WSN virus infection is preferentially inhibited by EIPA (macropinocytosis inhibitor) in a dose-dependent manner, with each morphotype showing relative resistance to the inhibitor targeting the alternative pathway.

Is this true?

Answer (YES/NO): NO